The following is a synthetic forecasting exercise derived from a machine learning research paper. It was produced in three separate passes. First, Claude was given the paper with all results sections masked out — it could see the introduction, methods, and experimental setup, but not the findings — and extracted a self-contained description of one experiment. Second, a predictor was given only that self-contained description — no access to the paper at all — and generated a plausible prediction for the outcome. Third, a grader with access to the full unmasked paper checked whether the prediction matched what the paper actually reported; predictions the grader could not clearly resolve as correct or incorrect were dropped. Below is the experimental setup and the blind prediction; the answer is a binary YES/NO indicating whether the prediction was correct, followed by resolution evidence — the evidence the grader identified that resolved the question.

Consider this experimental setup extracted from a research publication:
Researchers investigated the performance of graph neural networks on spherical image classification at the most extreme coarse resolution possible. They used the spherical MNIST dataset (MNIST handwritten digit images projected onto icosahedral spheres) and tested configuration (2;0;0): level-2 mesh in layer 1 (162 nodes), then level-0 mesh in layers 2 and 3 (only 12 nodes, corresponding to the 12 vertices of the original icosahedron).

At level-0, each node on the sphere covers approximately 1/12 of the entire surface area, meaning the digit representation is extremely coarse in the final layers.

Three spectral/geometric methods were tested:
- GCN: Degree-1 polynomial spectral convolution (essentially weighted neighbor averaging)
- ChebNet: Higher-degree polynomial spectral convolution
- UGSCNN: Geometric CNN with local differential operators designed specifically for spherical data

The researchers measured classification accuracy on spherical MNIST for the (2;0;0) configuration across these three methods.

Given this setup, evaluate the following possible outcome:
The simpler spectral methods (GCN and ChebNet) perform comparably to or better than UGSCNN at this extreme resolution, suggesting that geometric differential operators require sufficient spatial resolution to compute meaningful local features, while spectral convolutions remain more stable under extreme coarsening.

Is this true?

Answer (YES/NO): NO